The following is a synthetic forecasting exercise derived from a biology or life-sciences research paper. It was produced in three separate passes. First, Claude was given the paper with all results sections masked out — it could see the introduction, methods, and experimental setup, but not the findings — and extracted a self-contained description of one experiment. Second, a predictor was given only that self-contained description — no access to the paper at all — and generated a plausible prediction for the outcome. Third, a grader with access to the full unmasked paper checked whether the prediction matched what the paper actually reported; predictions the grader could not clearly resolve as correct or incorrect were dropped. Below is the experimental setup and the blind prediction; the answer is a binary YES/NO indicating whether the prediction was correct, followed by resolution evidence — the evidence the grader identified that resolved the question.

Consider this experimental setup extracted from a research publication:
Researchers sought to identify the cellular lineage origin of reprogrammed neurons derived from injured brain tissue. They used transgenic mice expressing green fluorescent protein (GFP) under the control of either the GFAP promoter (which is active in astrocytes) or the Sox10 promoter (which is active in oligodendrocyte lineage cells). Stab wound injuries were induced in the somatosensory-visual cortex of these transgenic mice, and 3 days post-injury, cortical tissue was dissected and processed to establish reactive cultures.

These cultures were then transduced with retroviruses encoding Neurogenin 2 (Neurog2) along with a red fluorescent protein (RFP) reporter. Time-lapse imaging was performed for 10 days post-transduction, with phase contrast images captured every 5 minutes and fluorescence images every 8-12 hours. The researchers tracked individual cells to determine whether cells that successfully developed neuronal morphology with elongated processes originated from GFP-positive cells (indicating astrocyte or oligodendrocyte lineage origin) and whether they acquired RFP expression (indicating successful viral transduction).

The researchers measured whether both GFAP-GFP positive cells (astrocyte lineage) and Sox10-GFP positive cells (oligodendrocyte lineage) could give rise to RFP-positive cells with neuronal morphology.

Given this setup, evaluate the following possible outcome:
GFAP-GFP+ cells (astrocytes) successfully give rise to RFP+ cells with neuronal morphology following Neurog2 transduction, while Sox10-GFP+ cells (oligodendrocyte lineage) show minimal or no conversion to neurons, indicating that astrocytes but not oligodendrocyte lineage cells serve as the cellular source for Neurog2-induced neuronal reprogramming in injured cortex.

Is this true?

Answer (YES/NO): NO